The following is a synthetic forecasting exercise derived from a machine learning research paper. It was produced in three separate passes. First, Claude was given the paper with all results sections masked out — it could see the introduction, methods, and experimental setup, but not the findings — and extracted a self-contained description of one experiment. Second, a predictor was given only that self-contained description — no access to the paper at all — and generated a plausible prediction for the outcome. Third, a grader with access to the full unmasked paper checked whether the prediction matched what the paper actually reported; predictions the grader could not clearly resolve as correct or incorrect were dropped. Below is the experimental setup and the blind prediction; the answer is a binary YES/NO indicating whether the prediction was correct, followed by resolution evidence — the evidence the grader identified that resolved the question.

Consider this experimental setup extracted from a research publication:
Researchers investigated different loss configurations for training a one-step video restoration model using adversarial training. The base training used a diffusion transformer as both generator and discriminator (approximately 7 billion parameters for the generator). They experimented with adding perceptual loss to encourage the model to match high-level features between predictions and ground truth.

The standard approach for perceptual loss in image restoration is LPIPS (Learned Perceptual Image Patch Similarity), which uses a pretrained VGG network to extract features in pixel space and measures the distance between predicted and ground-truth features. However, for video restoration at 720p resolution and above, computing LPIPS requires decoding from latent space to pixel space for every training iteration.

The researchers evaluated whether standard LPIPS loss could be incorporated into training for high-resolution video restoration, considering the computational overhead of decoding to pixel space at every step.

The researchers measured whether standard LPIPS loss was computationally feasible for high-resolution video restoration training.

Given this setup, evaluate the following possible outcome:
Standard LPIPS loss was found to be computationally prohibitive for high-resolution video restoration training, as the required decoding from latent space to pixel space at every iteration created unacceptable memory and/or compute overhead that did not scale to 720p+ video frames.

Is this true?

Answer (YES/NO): YES